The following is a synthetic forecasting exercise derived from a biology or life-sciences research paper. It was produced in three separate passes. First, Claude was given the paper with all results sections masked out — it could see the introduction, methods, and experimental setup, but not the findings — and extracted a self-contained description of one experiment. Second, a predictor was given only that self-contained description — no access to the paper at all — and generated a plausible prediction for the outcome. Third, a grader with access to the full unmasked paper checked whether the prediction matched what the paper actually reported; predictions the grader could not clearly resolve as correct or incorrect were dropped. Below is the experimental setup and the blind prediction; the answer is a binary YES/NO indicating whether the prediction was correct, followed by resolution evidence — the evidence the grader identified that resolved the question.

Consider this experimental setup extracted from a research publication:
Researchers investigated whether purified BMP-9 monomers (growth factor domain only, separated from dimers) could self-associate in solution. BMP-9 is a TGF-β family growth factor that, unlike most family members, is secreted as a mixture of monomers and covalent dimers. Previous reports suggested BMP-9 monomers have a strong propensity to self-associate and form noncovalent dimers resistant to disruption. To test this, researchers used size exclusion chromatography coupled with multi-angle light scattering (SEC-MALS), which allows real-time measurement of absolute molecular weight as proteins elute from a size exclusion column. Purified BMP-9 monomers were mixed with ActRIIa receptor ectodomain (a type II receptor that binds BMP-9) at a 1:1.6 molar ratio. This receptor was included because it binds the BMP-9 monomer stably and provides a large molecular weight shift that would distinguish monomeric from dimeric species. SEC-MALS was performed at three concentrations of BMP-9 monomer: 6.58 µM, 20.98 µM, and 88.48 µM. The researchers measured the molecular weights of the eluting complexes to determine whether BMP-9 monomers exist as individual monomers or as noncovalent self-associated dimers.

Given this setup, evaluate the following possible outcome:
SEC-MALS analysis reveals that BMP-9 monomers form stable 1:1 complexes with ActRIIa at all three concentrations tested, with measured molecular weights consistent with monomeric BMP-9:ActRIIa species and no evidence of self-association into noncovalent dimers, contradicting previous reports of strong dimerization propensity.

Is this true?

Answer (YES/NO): NO